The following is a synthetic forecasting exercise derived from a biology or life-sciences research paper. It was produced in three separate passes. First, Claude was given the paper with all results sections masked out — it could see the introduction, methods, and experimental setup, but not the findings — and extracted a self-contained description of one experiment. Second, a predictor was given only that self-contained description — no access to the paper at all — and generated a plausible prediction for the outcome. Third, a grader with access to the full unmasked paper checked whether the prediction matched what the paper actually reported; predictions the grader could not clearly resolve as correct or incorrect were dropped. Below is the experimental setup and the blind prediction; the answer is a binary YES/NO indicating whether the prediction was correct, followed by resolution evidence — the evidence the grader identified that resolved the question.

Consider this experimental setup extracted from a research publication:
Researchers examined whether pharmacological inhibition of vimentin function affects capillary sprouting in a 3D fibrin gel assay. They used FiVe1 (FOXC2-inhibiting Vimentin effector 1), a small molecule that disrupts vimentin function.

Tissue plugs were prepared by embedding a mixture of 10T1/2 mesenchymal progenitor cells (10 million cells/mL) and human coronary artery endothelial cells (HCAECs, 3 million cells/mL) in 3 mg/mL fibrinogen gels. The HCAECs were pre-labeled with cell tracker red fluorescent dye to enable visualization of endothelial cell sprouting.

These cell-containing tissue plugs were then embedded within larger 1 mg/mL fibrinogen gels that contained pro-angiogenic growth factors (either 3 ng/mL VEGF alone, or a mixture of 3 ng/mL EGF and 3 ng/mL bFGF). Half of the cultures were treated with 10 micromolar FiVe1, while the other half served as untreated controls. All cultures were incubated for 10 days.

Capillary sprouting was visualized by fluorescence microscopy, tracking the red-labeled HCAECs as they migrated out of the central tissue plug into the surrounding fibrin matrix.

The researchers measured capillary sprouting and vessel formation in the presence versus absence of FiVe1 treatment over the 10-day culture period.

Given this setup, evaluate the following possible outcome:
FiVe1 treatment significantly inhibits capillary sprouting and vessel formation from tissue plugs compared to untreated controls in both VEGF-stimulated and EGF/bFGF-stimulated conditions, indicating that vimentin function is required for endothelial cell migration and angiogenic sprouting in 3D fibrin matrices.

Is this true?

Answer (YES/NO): NO